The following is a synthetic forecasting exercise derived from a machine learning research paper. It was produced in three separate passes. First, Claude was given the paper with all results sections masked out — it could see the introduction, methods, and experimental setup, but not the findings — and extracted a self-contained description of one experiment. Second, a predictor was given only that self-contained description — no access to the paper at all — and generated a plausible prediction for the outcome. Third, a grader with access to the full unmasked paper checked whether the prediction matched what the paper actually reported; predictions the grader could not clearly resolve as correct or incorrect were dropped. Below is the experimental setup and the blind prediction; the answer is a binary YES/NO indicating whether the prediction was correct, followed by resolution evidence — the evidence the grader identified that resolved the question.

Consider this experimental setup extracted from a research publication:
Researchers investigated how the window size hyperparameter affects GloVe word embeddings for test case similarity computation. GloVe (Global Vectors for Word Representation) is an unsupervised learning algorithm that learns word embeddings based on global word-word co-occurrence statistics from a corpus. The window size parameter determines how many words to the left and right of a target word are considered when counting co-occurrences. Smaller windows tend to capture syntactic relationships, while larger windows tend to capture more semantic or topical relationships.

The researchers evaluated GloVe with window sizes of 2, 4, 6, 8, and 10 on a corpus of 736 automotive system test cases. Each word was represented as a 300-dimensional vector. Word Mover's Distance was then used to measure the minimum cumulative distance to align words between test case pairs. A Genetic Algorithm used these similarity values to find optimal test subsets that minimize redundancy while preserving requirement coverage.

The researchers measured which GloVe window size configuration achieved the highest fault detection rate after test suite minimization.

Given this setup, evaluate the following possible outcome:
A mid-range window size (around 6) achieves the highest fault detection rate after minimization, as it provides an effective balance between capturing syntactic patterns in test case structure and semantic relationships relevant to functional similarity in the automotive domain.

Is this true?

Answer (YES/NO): NO